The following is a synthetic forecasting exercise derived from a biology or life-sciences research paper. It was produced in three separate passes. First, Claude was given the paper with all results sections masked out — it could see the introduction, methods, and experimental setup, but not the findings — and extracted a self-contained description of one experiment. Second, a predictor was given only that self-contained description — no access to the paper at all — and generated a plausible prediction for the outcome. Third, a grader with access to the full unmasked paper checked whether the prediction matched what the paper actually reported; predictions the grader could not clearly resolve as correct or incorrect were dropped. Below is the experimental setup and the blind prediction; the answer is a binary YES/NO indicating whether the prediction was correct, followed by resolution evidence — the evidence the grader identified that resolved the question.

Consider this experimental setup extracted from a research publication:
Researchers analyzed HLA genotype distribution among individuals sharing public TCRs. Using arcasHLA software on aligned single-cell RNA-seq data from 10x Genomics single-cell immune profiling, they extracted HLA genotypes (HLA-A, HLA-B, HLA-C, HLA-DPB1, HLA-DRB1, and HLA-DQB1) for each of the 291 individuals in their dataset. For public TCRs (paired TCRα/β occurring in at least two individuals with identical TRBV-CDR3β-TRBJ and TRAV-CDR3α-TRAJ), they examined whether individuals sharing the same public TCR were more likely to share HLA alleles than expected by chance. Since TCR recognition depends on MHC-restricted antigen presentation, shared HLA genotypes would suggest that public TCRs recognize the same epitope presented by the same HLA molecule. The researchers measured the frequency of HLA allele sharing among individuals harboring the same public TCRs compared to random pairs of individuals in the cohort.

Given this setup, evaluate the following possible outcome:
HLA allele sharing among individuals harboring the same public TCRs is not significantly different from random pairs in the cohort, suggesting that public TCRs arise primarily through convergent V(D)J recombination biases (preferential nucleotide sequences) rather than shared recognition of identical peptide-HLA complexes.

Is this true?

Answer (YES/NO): NO